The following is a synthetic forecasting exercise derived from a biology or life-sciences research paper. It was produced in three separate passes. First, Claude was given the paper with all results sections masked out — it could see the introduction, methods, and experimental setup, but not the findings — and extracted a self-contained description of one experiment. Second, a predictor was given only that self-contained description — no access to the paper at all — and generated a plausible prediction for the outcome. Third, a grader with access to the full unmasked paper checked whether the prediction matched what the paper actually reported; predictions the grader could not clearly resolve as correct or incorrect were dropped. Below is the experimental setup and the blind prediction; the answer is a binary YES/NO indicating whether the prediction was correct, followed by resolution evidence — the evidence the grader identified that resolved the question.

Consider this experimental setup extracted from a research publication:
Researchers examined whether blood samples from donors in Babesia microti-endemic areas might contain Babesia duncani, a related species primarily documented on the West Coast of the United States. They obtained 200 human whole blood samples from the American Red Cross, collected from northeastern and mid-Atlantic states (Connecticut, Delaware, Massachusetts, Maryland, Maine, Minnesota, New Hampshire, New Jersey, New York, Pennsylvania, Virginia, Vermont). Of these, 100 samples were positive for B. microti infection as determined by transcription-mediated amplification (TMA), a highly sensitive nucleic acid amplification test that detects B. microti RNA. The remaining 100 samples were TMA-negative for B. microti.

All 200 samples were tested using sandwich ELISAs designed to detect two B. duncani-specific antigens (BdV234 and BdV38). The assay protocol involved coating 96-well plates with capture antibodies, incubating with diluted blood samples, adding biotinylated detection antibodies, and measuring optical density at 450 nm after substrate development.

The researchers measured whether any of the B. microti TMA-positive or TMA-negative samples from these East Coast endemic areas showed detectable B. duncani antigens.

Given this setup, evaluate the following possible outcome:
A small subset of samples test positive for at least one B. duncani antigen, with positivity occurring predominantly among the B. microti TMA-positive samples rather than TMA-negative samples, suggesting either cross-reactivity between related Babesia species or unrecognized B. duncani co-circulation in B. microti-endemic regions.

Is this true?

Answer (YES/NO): NO